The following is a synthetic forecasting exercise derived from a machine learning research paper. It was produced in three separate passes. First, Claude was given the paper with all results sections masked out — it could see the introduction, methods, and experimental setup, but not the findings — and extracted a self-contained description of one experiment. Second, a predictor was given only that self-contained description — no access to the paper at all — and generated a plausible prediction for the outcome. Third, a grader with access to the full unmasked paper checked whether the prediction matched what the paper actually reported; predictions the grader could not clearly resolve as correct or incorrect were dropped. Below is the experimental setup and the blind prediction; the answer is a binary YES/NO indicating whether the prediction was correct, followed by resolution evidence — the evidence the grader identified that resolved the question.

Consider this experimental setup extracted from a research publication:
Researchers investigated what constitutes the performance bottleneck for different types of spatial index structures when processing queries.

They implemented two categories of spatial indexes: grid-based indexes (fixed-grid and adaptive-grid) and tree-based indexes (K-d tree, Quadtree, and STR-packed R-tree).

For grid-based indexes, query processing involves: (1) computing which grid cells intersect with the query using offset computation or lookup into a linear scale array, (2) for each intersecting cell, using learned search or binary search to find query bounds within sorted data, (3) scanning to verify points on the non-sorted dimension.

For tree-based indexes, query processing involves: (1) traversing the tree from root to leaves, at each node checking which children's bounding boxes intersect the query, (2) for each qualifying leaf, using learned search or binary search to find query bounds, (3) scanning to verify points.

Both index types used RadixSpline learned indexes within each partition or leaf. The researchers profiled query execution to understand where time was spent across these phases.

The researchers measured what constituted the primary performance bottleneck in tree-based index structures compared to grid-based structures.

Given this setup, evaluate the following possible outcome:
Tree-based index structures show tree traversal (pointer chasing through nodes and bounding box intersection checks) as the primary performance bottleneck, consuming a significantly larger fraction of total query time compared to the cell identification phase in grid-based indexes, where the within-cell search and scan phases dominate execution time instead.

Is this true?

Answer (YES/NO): YES